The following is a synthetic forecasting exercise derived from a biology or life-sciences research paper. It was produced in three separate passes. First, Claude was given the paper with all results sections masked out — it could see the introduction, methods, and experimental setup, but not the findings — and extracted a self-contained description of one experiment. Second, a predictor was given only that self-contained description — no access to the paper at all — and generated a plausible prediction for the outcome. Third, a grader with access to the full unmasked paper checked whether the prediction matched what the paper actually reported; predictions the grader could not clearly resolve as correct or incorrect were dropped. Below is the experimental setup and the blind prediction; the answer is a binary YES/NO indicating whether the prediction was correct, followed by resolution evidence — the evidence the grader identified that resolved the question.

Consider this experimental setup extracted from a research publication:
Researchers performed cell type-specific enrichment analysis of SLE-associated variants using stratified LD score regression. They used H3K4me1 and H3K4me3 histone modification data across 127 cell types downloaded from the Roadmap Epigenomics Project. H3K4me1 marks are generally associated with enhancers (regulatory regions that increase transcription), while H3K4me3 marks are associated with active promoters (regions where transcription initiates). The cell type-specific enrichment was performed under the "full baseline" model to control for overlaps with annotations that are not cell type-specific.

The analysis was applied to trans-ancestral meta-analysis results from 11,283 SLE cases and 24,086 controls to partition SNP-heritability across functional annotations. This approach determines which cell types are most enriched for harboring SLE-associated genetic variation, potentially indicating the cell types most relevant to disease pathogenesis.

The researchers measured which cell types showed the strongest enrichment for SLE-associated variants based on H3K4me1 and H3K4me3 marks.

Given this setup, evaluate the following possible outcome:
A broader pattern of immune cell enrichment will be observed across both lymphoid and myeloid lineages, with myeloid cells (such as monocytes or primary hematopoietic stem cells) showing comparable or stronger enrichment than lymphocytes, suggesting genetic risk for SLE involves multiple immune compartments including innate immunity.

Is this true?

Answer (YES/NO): NO